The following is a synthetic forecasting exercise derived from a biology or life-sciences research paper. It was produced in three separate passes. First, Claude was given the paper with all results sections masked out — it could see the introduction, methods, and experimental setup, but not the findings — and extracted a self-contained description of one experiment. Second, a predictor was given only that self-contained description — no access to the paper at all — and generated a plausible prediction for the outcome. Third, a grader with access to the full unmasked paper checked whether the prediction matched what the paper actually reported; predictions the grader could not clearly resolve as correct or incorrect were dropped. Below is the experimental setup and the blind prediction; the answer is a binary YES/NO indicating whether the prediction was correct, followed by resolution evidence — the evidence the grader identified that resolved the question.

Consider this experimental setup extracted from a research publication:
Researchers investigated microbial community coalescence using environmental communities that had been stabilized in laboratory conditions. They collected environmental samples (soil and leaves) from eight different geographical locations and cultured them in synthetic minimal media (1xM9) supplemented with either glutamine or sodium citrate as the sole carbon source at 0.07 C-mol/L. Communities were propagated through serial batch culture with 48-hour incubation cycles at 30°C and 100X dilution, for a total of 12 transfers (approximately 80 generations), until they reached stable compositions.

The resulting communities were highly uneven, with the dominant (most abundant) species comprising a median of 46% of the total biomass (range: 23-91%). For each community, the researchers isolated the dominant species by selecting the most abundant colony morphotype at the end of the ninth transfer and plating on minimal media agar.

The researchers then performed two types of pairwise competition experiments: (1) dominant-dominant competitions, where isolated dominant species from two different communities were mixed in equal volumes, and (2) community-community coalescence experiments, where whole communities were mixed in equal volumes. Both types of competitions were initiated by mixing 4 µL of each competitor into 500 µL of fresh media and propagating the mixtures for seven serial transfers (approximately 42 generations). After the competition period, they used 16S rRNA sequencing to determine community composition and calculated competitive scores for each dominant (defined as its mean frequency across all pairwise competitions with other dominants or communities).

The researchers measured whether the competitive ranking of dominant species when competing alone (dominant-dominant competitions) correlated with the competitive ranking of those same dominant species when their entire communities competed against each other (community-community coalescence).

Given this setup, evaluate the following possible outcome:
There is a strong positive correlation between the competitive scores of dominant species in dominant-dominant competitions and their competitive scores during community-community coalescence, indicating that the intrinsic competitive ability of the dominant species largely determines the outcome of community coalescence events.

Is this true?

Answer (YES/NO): NO